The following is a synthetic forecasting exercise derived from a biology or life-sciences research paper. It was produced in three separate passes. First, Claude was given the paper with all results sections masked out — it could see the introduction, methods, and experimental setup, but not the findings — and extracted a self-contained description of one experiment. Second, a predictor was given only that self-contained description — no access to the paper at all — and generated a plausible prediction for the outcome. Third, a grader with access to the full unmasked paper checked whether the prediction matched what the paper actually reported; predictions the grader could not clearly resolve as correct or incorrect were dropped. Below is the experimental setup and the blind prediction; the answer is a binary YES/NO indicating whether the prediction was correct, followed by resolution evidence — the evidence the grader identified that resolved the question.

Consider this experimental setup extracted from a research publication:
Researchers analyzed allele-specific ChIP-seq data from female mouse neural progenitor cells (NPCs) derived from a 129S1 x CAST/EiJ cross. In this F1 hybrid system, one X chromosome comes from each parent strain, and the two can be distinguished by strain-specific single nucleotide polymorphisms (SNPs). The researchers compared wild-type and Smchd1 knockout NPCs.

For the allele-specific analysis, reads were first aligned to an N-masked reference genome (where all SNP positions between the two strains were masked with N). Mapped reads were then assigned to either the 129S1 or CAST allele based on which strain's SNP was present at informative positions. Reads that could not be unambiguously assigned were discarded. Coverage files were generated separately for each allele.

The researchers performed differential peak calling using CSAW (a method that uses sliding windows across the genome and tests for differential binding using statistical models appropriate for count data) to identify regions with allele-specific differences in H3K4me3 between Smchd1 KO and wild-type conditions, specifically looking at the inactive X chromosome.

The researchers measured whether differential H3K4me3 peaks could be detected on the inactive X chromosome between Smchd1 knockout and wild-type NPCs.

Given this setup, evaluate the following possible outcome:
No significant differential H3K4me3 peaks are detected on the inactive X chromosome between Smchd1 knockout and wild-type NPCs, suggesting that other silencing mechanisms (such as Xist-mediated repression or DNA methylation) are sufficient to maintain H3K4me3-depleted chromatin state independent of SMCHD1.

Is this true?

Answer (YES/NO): NO